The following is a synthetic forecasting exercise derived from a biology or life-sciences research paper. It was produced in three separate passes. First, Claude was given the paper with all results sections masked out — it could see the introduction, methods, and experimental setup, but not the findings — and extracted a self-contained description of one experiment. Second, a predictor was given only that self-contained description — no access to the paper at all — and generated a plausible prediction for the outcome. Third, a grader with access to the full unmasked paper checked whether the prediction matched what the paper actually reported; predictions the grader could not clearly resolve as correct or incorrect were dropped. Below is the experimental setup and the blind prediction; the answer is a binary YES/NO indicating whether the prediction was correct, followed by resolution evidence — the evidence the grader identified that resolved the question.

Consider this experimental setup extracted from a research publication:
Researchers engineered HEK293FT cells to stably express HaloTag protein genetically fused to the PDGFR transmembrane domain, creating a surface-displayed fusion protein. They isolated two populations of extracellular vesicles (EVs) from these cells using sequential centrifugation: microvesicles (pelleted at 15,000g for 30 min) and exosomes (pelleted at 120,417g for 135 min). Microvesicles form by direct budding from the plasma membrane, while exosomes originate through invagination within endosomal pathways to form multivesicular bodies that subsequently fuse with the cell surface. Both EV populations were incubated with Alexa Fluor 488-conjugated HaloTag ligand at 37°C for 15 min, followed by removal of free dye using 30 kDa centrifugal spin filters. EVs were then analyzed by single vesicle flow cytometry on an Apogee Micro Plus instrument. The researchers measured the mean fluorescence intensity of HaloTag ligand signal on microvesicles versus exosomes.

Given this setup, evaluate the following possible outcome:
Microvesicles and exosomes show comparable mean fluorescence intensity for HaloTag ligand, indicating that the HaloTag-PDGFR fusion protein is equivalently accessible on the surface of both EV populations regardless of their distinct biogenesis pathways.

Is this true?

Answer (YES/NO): YES